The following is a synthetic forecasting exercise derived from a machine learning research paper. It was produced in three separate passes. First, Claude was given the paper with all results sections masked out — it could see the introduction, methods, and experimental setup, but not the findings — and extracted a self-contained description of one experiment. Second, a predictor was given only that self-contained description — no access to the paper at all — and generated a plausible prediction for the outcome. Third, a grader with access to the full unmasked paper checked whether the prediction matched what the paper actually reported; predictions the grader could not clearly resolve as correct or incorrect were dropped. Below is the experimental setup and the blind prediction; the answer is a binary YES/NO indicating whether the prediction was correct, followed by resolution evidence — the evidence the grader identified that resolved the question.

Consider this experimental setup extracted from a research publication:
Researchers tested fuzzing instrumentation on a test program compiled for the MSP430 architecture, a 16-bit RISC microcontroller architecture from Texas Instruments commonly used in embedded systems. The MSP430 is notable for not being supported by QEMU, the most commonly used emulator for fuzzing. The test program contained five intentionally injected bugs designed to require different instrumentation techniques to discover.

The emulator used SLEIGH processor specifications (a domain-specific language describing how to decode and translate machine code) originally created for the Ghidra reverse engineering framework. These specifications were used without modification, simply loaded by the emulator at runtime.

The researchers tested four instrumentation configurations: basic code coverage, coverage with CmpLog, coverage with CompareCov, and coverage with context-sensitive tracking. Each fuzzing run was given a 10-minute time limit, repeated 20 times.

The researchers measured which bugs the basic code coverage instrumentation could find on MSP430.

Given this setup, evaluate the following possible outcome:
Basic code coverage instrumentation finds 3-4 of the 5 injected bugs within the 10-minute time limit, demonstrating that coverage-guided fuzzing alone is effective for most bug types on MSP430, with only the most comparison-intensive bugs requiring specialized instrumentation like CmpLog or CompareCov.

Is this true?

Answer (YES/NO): YES